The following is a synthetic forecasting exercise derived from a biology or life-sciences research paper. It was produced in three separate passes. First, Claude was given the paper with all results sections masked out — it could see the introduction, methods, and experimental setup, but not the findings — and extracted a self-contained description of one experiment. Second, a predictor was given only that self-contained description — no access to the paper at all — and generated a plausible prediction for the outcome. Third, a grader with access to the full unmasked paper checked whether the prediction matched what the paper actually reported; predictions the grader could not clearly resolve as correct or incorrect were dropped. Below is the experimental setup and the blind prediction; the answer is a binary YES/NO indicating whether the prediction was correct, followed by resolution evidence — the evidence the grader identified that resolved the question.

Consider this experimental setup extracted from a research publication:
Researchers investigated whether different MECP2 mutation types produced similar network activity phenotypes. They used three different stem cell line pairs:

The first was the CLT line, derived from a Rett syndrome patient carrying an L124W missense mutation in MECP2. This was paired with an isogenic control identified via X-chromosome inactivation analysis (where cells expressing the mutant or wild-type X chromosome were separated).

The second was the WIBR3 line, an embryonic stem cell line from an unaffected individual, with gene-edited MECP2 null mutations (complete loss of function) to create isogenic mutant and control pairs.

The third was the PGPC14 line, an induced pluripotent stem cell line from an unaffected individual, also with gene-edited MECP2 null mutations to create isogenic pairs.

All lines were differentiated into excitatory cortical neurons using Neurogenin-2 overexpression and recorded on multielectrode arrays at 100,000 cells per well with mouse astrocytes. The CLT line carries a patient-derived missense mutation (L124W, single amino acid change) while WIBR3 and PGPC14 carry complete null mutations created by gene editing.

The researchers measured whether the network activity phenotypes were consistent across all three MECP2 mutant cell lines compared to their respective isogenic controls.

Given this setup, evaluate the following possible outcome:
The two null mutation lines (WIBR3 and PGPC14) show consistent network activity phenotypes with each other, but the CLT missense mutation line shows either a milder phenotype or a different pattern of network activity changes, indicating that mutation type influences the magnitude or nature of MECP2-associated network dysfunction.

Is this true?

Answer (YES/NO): YES